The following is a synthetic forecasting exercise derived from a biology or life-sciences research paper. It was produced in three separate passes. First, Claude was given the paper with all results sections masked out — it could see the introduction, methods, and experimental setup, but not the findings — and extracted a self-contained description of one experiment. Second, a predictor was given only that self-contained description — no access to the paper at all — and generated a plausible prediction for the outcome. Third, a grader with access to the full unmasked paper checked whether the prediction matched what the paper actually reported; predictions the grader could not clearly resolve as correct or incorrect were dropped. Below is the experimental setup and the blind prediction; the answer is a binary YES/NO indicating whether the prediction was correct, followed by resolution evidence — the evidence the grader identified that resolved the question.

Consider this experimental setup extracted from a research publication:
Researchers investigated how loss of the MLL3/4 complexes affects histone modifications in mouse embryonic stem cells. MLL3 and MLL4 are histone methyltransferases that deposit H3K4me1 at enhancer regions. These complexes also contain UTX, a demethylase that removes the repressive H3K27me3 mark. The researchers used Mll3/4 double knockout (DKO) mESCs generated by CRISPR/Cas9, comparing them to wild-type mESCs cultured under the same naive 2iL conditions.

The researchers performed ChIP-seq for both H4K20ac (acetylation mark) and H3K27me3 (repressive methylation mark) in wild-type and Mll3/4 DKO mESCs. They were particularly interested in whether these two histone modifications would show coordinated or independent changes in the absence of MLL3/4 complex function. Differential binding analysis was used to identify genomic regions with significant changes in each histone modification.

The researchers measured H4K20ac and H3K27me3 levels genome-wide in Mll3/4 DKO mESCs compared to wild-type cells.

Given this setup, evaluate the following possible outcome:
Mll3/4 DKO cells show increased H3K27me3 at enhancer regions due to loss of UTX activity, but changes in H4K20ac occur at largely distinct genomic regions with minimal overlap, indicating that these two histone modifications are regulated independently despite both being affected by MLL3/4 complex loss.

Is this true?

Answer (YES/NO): NO